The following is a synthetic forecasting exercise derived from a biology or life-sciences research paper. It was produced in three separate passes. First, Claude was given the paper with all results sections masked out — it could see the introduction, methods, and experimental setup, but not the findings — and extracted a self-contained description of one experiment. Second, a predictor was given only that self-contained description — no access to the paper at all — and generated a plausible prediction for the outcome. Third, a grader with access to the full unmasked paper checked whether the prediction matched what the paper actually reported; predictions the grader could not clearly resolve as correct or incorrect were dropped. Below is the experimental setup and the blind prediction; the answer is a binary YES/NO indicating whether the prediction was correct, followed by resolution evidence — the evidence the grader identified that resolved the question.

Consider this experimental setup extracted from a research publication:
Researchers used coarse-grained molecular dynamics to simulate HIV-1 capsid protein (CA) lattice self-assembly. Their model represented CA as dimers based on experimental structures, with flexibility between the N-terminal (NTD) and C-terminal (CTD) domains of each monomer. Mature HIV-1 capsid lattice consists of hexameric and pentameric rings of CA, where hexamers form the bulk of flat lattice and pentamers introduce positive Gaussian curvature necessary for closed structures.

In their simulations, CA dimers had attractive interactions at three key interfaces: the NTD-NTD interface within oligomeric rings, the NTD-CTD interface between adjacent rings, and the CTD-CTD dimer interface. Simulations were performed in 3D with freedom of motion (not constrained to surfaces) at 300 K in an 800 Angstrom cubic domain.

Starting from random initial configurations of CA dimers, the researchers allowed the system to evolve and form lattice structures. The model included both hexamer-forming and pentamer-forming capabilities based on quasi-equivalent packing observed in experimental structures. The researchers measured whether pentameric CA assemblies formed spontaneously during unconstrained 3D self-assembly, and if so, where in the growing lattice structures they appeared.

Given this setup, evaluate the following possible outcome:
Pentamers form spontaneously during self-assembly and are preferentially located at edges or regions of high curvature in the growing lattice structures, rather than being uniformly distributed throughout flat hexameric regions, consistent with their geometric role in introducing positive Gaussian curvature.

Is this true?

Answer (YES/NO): YES